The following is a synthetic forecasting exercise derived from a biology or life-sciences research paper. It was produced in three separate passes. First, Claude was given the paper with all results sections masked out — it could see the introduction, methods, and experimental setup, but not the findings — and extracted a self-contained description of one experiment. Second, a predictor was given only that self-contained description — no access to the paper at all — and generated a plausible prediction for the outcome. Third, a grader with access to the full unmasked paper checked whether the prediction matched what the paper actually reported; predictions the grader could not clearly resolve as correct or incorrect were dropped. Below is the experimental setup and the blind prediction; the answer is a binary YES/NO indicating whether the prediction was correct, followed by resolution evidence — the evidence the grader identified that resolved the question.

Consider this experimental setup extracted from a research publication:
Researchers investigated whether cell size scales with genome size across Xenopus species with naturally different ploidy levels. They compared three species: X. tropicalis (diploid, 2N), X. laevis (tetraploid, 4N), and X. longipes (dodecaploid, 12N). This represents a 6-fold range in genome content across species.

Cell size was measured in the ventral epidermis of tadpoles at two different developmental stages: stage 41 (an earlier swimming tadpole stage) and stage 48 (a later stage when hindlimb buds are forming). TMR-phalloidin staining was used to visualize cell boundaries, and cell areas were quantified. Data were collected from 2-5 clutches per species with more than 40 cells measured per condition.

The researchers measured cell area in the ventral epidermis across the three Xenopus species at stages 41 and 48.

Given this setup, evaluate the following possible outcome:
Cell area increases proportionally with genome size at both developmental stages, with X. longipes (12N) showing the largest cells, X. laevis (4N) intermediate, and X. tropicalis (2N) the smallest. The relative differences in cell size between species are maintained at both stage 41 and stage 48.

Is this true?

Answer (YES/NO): NO